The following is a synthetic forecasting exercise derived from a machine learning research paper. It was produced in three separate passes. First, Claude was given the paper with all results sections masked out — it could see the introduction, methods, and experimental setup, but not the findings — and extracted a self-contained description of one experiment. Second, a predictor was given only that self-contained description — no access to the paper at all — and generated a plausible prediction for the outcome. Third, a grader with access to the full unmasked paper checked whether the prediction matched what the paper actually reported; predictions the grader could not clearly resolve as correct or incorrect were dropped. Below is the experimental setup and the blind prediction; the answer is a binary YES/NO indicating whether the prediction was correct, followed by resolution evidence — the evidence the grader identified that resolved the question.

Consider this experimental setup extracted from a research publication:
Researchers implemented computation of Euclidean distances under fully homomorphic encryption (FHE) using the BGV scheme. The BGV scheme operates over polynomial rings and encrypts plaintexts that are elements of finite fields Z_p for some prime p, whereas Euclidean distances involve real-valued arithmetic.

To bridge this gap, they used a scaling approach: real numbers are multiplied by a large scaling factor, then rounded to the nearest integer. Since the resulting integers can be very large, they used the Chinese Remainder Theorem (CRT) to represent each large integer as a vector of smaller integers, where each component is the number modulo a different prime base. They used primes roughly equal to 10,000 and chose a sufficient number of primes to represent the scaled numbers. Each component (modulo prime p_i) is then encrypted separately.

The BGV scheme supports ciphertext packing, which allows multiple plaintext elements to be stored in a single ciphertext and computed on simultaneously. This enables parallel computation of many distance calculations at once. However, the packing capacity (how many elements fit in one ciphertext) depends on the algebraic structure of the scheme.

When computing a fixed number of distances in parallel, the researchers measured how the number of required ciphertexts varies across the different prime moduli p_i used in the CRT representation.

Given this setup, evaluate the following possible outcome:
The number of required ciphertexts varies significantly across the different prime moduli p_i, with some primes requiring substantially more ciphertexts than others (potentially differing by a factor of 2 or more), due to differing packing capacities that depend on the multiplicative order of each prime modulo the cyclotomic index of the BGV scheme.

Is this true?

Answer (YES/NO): NO